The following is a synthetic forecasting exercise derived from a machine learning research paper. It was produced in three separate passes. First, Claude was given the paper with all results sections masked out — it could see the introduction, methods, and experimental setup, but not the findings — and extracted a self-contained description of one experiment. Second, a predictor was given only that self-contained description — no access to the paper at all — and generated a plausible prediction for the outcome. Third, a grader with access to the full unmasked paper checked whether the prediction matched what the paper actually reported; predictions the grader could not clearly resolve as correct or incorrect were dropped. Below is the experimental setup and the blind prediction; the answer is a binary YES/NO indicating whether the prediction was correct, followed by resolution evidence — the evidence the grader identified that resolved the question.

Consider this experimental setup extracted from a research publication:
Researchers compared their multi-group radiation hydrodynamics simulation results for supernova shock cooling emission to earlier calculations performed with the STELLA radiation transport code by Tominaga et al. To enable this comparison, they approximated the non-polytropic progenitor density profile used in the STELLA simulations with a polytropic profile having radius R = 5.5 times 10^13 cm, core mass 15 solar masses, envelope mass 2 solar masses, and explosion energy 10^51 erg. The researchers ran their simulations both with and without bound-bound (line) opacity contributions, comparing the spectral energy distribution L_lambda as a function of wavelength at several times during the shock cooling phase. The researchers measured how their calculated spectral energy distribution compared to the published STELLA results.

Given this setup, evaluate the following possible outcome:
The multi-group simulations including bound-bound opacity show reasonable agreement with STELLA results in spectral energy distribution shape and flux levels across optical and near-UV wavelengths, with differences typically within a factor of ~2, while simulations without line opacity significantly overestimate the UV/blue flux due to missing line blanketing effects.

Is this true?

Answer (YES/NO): NO